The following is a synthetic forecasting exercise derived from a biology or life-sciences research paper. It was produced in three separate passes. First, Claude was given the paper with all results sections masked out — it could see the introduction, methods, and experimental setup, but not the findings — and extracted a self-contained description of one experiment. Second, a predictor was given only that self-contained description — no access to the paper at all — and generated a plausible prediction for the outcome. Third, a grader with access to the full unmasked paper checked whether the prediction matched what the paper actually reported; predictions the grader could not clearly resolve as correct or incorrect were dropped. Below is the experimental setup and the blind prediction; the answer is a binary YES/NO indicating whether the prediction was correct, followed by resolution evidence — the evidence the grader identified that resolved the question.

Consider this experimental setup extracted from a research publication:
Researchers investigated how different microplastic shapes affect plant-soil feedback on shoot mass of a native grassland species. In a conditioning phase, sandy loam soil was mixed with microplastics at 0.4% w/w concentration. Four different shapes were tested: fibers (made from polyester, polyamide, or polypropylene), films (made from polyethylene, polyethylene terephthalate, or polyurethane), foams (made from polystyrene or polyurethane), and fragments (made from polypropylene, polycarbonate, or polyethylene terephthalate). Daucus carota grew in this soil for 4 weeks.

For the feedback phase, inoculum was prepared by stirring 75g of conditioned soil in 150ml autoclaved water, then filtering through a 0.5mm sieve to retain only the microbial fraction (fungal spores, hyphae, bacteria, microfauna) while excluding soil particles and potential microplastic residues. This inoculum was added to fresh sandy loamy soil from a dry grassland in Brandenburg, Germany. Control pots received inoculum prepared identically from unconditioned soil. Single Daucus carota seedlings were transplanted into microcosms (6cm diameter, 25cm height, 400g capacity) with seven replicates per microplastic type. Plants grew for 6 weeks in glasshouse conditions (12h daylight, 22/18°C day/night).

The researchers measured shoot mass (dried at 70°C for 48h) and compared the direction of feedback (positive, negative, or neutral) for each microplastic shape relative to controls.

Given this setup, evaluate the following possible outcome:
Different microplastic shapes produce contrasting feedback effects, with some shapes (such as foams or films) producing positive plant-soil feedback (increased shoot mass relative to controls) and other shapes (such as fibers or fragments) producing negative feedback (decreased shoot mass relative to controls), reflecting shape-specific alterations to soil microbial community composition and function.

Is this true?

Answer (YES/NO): NO